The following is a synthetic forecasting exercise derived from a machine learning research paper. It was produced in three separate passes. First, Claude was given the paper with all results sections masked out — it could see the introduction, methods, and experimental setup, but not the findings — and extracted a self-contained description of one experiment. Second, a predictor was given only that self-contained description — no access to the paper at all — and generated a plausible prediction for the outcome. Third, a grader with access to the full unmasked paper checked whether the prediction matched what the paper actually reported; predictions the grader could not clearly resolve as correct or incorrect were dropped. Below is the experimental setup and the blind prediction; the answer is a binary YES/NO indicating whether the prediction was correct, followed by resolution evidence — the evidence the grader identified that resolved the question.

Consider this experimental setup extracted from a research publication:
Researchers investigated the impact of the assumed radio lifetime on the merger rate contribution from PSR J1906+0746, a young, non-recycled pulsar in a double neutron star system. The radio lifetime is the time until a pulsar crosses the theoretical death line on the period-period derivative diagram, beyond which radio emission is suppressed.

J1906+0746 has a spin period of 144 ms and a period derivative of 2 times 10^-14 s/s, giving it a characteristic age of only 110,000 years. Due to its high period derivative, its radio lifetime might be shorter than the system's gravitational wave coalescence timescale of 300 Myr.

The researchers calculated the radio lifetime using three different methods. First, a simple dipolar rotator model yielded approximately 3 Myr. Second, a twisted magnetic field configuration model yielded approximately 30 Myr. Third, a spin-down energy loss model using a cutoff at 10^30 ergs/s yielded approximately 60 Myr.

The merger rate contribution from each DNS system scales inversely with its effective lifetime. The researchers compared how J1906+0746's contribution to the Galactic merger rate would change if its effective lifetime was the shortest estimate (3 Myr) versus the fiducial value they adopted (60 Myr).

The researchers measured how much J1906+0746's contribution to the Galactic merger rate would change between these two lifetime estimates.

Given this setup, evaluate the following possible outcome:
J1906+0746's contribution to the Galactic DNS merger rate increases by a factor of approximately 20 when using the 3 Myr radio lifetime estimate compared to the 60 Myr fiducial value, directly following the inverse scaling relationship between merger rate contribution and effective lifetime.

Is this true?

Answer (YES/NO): YES